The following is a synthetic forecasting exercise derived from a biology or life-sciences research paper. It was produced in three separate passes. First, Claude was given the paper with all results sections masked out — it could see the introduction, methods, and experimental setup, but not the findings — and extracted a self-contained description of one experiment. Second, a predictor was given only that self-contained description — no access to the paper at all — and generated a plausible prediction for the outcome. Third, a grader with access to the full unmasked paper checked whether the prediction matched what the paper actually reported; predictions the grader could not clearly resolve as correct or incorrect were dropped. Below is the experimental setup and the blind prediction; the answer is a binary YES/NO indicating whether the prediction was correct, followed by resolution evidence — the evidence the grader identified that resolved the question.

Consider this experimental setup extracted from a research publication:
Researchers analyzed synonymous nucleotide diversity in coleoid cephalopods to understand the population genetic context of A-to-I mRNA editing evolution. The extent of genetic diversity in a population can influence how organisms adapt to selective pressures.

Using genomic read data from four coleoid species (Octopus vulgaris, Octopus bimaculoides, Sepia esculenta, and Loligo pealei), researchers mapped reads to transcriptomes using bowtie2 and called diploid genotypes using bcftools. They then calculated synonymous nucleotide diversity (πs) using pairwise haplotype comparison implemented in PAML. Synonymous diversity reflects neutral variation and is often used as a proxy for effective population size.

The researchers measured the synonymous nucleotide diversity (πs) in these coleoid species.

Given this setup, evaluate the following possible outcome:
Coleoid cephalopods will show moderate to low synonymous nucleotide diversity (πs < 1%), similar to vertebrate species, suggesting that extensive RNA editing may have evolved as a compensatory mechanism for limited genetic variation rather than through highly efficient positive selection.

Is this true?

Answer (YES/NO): NO